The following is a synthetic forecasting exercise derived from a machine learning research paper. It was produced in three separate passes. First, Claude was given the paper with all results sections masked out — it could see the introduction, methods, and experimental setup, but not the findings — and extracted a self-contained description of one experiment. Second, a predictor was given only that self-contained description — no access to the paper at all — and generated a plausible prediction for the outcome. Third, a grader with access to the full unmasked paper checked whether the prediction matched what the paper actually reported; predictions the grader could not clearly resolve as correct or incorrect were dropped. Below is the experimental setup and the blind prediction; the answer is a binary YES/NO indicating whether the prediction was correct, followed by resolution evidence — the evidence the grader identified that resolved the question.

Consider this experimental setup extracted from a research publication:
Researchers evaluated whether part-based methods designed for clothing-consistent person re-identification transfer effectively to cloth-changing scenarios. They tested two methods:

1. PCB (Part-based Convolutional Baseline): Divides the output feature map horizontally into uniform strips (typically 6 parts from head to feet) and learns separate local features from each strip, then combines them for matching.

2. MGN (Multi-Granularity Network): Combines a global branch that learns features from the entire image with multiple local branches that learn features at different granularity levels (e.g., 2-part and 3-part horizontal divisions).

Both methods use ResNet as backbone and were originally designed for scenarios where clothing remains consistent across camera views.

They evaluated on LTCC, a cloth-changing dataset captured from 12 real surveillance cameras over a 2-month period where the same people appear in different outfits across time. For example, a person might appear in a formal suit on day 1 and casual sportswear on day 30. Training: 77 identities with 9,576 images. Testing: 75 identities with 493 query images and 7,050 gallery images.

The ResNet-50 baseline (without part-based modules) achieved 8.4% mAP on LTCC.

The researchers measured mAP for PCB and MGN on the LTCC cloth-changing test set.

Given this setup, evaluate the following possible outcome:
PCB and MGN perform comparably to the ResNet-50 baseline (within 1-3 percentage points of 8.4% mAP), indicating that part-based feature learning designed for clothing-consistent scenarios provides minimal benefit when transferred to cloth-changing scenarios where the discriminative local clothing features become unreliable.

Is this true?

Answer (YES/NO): YES